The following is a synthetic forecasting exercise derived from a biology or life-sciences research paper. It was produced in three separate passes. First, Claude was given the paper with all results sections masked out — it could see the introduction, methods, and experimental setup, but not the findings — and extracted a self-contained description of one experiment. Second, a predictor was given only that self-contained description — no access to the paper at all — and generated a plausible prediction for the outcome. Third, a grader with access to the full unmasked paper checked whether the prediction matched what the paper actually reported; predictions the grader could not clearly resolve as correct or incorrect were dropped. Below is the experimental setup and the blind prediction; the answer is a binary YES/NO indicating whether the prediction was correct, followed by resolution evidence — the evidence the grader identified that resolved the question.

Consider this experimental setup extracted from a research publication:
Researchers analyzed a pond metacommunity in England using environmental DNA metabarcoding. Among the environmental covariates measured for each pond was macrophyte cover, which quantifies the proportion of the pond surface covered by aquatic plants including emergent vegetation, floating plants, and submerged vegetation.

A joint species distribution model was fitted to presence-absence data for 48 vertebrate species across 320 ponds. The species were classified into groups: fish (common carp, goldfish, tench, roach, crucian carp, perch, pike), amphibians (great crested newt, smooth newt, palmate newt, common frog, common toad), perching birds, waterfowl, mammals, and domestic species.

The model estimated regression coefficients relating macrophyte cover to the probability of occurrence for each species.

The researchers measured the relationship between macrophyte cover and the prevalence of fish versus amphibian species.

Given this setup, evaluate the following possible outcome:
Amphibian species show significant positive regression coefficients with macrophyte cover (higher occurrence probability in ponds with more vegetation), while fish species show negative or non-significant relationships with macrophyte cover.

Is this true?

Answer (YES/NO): YES